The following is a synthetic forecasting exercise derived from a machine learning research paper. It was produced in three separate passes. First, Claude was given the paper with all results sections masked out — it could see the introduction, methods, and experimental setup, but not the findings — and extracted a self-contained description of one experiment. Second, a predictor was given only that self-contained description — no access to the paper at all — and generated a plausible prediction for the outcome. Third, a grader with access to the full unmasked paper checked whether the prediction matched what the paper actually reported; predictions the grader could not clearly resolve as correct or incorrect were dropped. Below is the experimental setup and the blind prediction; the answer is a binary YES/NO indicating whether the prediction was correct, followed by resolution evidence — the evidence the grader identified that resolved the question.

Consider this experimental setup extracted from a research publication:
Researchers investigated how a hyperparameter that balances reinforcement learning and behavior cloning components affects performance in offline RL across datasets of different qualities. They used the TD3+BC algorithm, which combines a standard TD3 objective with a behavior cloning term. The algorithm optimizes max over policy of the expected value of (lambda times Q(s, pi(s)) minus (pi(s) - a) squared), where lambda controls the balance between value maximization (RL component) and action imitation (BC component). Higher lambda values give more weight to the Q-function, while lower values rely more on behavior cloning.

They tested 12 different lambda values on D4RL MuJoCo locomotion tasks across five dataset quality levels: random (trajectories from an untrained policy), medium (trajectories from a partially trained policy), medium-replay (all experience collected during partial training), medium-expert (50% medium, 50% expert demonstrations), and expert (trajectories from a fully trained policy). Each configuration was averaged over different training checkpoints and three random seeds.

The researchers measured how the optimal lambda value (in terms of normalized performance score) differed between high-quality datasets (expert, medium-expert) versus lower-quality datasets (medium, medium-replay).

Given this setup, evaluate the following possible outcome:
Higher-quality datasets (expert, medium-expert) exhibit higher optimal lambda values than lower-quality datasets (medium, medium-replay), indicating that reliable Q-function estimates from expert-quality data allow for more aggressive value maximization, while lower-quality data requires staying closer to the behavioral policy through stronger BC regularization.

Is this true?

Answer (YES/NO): NO